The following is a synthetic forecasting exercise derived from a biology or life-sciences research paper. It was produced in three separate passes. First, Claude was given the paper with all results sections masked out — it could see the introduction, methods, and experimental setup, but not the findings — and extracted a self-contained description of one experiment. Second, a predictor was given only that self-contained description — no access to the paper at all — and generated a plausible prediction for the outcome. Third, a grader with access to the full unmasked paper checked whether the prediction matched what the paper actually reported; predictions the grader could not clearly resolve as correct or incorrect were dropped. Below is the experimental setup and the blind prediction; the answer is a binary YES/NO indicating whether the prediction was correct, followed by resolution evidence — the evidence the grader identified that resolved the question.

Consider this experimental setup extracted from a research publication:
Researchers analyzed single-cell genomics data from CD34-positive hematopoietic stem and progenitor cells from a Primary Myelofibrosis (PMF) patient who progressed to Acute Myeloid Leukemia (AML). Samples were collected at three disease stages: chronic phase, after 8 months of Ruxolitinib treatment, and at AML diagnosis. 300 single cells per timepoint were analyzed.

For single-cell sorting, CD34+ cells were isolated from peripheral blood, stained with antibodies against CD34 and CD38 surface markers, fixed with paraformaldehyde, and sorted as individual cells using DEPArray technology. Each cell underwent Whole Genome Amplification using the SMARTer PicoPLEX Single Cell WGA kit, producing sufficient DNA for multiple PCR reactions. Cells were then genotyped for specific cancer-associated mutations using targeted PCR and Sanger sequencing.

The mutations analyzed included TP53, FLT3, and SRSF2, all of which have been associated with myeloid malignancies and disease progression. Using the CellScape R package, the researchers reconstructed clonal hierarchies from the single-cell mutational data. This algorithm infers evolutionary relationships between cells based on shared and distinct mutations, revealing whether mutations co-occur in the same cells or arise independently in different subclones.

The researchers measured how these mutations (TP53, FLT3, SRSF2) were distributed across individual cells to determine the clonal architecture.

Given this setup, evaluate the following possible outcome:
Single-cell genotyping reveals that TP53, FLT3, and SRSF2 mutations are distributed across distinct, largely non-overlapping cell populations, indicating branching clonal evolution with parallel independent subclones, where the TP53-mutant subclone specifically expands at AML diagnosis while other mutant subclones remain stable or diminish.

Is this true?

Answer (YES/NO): NO